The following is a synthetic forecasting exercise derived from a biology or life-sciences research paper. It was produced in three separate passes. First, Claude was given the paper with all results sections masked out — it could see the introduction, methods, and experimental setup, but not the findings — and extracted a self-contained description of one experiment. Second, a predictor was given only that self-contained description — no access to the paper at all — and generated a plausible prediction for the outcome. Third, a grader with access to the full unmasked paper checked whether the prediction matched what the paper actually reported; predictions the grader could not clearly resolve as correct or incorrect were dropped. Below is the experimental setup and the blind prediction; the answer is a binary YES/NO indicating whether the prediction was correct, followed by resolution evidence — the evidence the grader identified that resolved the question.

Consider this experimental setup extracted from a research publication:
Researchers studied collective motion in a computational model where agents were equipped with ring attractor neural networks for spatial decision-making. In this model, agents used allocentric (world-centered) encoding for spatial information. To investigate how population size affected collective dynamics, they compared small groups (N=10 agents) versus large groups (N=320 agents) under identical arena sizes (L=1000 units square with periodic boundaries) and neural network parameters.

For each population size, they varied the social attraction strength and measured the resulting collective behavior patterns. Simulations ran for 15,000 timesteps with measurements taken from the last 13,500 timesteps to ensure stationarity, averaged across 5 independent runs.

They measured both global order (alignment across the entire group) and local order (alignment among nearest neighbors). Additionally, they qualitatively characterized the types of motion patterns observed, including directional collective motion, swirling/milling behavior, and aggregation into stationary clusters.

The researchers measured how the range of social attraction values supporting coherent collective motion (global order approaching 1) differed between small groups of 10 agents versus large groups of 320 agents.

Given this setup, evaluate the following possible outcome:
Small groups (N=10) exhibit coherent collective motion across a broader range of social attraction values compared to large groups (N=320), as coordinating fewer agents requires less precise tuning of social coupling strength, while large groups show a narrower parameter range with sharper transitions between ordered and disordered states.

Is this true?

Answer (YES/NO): NO